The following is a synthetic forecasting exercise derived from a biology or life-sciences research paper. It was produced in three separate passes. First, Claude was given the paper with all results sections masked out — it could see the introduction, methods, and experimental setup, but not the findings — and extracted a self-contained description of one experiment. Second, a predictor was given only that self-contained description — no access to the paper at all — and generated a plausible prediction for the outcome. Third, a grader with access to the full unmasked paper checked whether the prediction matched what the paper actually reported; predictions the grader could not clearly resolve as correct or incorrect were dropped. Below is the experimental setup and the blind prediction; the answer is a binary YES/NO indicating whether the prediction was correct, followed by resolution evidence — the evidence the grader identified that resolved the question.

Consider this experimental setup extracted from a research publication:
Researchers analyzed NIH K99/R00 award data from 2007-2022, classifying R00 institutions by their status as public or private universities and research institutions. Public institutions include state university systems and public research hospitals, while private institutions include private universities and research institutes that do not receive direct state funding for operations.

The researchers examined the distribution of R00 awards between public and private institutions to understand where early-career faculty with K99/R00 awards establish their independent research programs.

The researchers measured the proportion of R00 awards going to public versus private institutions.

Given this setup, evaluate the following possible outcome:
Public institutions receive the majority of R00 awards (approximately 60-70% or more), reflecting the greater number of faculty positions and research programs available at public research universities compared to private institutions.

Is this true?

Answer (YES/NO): NO